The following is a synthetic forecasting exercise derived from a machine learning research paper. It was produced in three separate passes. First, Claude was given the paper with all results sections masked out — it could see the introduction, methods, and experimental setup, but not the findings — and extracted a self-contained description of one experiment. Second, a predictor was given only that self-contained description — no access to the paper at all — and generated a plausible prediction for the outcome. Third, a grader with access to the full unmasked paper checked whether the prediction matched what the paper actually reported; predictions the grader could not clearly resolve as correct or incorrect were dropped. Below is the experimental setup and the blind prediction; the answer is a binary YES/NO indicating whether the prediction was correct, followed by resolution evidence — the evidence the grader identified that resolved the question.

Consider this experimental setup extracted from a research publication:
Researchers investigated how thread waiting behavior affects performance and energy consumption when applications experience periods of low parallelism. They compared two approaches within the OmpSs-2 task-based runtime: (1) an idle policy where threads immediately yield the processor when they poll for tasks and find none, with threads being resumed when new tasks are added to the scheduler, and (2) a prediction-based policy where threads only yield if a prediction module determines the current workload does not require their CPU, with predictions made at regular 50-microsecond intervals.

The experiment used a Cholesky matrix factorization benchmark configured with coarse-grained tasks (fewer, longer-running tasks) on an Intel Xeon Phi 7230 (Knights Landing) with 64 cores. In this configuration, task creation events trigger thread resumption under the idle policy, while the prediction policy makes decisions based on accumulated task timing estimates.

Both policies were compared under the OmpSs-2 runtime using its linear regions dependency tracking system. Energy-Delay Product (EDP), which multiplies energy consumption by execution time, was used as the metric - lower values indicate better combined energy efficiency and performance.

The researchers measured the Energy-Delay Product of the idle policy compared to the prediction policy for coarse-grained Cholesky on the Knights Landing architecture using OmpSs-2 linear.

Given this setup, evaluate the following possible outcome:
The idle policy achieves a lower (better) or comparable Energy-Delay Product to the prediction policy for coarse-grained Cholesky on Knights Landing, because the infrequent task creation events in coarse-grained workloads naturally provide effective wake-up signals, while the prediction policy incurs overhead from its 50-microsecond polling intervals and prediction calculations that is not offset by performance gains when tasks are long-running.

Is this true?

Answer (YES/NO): YES